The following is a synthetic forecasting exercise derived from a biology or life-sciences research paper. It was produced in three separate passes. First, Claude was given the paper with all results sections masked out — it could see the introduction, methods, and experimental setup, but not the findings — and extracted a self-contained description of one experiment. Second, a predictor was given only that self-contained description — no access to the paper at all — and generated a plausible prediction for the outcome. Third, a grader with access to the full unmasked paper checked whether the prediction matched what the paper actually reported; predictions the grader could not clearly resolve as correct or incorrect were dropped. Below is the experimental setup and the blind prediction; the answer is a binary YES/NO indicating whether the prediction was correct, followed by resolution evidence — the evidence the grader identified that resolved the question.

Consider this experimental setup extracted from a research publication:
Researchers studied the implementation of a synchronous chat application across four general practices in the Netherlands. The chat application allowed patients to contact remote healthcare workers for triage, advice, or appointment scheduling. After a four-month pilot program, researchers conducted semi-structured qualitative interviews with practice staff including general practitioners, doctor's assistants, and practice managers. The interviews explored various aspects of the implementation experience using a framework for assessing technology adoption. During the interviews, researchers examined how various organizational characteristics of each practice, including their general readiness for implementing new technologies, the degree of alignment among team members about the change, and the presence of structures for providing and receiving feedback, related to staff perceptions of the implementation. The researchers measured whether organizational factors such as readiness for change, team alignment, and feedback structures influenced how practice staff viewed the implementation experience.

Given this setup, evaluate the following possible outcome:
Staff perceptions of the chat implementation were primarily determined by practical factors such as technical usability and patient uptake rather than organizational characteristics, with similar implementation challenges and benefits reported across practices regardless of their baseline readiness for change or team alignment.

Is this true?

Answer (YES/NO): NO